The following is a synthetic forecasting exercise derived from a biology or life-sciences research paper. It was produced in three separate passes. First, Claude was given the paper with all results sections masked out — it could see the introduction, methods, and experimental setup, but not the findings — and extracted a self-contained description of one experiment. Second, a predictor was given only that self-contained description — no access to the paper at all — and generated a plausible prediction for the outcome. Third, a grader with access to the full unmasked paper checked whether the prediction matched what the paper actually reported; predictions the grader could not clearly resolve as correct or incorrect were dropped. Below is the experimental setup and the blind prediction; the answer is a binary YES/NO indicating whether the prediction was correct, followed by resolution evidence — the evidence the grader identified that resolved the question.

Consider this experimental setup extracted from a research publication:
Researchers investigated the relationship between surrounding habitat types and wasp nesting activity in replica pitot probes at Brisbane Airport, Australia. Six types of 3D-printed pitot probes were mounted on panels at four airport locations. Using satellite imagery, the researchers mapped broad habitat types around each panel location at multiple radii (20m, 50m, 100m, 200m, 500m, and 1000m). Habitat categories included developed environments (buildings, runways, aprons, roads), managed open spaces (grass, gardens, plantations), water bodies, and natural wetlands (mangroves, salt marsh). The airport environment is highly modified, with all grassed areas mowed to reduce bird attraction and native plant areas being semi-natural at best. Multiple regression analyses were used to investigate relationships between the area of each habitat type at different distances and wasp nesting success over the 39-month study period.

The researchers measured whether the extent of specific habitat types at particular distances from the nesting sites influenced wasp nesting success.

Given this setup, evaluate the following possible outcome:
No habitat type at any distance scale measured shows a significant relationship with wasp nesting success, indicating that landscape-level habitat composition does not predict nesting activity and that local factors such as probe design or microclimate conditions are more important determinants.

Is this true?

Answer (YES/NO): NO